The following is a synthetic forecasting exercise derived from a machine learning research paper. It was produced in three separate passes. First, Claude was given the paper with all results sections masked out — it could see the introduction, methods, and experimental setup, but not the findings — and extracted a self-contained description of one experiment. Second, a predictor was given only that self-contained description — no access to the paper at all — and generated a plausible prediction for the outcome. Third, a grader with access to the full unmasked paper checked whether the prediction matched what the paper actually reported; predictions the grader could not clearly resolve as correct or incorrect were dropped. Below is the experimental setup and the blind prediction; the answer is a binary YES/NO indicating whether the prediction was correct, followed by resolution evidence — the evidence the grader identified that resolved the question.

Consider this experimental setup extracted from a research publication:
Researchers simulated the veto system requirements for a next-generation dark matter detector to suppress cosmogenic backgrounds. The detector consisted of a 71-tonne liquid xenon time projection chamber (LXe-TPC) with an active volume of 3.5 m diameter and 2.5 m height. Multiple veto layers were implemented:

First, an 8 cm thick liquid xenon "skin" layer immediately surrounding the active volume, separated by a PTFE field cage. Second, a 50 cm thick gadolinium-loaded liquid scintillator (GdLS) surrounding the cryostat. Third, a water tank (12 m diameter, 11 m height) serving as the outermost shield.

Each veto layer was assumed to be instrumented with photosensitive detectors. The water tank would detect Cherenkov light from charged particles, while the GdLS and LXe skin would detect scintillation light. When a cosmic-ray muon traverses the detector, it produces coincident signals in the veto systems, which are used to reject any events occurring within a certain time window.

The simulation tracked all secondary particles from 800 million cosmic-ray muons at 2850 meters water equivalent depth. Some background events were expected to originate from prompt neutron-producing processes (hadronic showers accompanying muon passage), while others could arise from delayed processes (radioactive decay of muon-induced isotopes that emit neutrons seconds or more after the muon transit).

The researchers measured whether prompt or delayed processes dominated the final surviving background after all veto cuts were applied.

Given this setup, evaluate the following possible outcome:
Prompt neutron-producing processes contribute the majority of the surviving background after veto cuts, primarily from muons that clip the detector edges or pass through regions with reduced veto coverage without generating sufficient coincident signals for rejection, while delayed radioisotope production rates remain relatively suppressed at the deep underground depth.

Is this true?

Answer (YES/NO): NO